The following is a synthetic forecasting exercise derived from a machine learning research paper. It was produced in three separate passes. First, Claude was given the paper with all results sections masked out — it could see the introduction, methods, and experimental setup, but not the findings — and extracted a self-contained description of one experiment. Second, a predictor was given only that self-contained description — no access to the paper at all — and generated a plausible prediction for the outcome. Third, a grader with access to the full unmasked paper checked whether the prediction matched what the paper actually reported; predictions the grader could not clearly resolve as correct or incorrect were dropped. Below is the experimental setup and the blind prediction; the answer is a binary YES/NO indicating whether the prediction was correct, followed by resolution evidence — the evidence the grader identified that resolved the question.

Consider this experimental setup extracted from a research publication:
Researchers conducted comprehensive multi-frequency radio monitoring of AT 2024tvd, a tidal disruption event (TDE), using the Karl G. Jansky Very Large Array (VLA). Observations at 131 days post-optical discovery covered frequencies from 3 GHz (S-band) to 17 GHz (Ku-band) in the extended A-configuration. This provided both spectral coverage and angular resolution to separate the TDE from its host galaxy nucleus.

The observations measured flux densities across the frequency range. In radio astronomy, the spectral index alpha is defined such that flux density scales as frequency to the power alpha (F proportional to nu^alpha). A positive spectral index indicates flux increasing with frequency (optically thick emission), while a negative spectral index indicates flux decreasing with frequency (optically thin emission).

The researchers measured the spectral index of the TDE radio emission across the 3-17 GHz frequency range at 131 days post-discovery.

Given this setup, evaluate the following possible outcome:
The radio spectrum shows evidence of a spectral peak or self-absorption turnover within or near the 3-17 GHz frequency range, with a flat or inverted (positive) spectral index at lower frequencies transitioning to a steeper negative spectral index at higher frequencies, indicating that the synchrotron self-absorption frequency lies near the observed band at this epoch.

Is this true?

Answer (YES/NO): YES